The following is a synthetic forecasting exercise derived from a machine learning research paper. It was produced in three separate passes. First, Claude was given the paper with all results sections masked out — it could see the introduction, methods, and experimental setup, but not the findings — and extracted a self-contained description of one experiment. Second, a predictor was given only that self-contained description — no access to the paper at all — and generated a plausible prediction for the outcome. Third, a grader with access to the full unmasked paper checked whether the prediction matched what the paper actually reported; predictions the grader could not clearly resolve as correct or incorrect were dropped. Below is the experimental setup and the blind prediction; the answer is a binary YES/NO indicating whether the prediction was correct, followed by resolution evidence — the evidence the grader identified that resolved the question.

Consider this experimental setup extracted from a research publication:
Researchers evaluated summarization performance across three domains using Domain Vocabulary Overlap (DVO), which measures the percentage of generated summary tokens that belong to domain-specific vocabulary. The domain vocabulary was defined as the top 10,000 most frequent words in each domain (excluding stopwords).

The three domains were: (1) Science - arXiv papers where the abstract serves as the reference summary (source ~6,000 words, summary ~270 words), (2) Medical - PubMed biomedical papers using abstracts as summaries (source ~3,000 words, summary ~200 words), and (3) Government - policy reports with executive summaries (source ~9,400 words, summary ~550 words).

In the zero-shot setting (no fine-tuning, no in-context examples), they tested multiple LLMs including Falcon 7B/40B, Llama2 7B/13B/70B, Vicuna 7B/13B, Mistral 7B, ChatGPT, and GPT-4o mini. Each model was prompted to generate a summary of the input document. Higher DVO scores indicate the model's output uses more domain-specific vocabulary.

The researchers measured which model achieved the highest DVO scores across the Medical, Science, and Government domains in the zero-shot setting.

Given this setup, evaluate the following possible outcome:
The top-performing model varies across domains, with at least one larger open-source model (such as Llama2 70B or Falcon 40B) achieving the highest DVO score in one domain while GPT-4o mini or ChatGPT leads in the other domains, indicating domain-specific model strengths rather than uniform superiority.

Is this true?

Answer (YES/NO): NO